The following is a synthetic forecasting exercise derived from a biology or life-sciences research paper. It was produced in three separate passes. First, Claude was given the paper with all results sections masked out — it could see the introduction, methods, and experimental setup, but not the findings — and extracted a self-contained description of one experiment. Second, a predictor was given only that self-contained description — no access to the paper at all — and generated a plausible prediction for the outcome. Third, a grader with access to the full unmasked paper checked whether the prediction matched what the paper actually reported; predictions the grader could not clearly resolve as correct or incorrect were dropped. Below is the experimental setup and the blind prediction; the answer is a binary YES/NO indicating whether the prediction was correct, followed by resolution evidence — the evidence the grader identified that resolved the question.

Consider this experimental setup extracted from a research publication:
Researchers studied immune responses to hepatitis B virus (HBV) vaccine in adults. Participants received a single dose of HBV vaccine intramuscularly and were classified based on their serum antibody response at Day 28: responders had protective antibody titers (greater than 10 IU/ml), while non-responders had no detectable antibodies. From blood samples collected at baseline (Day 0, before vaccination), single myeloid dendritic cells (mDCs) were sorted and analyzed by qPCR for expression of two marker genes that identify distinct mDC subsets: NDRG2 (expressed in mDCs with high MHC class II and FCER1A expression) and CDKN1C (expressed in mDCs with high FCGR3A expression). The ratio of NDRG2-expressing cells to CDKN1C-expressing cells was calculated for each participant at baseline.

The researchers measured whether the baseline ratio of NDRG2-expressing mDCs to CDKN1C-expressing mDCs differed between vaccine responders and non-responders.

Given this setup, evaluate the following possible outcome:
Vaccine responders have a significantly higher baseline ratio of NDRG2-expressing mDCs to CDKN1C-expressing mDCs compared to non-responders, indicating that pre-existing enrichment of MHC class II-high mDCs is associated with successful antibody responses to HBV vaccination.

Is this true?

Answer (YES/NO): NO